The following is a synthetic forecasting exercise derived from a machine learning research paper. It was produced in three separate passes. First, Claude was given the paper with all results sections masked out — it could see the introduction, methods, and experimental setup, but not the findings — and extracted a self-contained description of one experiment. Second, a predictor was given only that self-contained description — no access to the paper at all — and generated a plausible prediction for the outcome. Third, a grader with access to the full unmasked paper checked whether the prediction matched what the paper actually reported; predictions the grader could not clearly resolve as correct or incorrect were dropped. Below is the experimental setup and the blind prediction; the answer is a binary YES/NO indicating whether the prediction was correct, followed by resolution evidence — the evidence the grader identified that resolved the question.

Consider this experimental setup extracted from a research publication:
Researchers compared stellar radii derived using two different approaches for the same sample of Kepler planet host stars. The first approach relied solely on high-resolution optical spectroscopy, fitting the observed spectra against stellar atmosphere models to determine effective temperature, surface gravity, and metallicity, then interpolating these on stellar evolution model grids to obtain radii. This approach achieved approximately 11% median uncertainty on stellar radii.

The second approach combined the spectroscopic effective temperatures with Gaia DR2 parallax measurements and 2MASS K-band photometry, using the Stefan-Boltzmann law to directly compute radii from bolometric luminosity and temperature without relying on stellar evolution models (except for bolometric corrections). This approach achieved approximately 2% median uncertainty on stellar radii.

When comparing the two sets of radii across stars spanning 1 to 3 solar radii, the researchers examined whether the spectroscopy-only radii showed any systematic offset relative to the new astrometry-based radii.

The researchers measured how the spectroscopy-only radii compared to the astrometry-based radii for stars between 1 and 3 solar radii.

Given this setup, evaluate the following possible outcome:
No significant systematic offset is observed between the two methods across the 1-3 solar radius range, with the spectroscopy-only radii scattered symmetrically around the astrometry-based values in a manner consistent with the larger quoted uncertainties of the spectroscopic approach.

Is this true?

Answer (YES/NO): NO